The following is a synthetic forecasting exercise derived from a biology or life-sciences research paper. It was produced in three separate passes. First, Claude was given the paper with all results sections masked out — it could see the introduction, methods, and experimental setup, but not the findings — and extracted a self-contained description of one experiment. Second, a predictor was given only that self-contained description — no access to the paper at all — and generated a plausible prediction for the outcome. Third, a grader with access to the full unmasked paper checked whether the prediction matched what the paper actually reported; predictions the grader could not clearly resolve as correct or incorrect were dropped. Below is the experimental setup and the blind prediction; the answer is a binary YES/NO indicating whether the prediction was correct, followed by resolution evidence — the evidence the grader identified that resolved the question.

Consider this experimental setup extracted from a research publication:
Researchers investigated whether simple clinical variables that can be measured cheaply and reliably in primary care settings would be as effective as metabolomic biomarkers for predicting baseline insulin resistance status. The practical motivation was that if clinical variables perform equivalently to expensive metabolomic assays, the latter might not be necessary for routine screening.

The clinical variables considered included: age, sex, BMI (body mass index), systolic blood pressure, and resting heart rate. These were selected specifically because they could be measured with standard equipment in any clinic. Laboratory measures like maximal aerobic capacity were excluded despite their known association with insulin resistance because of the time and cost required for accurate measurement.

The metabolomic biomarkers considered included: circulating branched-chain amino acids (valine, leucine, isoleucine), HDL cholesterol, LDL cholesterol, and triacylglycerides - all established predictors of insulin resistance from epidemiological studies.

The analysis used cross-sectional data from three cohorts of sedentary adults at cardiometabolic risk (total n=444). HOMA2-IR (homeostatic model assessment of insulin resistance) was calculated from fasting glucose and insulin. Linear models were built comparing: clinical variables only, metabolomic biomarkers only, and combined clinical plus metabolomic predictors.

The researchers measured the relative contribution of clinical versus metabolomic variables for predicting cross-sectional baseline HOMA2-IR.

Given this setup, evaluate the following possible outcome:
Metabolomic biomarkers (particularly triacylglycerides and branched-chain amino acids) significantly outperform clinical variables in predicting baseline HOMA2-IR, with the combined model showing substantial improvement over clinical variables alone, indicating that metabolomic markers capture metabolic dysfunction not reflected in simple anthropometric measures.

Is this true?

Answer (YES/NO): NO